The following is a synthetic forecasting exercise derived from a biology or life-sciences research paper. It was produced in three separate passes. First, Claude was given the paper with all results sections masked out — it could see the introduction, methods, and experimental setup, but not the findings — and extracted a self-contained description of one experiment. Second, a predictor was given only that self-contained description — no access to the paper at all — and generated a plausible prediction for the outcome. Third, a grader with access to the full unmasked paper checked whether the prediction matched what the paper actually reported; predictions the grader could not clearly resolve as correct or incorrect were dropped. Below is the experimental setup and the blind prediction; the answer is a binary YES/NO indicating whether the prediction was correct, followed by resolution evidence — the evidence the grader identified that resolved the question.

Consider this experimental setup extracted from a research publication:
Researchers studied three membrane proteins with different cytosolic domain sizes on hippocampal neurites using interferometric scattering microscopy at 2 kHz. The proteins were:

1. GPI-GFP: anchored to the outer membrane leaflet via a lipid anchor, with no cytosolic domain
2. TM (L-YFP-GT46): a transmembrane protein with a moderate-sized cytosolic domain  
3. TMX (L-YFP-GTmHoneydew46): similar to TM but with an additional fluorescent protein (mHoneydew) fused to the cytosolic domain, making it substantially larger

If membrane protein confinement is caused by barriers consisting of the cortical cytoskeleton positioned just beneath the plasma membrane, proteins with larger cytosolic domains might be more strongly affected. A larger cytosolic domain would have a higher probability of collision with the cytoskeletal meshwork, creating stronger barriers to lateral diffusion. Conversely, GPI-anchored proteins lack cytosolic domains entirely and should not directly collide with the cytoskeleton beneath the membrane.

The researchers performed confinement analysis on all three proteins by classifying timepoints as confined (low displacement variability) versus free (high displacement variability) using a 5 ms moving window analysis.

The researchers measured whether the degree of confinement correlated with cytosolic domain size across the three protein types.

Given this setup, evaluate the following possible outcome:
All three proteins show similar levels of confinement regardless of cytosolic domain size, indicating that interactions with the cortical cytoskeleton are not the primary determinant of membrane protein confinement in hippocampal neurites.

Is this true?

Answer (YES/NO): NO